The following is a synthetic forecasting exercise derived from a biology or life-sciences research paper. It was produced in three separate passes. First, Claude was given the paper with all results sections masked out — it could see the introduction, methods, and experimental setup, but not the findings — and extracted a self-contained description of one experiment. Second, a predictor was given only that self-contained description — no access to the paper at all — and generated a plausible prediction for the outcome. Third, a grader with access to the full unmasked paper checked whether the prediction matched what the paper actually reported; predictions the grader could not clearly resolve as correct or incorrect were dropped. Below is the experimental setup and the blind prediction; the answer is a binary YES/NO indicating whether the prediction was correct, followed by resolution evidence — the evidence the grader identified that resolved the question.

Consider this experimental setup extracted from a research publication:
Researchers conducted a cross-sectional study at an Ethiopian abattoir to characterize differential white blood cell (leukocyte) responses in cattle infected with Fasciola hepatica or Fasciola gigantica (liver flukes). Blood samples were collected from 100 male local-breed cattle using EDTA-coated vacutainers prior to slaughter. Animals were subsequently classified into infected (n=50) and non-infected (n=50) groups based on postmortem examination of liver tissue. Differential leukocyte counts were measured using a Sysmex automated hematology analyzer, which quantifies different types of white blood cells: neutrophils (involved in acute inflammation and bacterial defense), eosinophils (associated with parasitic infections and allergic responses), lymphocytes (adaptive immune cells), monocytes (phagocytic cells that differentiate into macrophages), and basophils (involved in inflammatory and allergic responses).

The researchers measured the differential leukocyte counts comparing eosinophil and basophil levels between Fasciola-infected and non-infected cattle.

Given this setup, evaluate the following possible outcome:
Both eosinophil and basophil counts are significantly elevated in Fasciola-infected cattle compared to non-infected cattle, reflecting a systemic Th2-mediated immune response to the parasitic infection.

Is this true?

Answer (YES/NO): NO